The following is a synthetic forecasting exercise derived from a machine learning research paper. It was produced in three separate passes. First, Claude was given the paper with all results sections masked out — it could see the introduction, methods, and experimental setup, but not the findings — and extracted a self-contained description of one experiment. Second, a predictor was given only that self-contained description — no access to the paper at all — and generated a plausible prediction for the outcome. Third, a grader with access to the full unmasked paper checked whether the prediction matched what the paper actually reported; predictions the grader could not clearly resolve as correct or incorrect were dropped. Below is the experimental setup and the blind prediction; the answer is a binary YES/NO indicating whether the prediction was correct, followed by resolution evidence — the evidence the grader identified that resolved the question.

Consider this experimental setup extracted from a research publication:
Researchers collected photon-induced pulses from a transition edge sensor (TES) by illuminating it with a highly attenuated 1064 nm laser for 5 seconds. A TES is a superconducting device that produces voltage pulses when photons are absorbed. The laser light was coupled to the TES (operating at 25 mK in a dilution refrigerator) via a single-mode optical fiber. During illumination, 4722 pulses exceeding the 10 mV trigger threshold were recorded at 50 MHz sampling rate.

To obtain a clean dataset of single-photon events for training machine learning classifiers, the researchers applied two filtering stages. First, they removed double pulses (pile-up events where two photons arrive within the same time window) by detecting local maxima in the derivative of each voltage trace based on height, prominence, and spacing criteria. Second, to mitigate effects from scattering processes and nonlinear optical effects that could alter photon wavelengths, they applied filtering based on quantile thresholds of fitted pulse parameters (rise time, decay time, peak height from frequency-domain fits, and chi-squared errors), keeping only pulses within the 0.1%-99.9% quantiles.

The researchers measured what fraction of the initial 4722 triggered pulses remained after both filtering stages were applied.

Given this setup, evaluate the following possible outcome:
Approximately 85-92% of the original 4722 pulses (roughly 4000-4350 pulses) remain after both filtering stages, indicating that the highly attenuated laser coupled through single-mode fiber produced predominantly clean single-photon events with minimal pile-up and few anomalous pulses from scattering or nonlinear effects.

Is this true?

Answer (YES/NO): NO